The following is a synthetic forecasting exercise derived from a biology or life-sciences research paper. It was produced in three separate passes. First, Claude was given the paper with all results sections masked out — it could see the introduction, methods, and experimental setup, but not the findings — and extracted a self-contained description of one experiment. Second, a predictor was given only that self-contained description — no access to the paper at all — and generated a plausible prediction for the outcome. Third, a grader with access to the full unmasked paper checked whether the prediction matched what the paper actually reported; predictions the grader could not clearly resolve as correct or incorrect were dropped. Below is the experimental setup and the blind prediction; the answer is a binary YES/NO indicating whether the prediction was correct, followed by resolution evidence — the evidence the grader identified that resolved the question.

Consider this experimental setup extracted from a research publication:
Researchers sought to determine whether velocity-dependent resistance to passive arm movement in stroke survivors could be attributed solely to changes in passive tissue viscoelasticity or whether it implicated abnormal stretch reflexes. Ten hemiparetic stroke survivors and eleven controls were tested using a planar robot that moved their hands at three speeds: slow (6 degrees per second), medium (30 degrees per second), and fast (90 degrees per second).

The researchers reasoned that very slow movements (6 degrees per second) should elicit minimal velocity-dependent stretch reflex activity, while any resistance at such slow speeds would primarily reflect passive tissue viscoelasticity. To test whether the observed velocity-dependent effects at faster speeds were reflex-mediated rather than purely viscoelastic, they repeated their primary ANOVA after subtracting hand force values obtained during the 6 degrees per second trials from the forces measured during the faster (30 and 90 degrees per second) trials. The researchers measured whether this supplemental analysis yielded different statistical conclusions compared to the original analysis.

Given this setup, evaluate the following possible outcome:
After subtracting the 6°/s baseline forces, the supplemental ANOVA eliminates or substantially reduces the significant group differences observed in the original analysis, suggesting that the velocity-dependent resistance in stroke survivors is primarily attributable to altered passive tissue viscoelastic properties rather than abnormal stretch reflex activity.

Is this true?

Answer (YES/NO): NO